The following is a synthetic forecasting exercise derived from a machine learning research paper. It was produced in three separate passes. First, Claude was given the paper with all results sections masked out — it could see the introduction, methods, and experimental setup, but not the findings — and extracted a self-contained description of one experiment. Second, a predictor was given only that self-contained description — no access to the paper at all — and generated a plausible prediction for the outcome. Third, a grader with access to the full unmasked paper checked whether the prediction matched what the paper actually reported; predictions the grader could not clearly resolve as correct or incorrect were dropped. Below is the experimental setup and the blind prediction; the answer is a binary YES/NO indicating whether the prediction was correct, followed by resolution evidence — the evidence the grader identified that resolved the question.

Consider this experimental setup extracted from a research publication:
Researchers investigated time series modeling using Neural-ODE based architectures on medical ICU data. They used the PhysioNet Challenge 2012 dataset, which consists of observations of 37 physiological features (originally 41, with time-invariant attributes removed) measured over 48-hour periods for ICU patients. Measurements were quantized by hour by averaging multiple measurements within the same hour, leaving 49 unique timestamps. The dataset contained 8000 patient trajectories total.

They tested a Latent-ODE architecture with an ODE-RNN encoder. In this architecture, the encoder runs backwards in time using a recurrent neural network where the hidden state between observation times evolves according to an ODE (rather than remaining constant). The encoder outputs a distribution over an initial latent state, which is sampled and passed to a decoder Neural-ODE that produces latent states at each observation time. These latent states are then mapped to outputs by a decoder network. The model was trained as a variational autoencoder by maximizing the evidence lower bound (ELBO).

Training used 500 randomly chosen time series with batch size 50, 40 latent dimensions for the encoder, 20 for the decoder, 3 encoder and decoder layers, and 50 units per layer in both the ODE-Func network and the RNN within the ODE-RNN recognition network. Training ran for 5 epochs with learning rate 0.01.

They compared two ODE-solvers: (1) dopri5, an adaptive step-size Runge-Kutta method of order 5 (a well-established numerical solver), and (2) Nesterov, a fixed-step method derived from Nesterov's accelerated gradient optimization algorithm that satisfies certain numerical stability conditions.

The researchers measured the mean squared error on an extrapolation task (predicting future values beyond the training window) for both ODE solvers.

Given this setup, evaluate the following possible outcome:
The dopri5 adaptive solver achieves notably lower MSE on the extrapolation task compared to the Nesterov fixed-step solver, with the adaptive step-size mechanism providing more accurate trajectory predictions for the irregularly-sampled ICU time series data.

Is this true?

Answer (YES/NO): NO